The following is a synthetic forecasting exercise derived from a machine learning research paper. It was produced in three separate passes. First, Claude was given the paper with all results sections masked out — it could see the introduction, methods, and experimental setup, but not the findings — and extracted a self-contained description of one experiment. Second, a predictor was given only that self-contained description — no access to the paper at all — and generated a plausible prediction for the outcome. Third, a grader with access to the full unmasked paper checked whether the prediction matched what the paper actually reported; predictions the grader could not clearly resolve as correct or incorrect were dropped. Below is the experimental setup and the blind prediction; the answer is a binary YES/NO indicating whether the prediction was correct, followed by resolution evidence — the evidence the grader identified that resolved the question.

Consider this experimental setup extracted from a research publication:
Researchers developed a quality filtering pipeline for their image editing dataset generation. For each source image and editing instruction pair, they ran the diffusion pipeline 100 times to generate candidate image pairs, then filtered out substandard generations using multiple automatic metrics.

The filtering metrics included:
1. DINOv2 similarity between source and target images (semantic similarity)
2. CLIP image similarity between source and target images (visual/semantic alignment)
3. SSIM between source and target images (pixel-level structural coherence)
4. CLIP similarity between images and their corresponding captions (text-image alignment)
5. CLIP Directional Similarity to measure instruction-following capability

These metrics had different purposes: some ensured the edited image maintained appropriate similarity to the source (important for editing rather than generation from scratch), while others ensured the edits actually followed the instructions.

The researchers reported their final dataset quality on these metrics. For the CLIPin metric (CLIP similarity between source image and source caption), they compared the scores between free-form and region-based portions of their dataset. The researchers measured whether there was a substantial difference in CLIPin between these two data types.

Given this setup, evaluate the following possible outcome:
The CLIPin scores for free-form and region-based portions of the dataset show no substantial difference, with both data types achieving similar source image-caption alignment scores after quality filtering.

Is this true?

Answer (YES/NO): YES